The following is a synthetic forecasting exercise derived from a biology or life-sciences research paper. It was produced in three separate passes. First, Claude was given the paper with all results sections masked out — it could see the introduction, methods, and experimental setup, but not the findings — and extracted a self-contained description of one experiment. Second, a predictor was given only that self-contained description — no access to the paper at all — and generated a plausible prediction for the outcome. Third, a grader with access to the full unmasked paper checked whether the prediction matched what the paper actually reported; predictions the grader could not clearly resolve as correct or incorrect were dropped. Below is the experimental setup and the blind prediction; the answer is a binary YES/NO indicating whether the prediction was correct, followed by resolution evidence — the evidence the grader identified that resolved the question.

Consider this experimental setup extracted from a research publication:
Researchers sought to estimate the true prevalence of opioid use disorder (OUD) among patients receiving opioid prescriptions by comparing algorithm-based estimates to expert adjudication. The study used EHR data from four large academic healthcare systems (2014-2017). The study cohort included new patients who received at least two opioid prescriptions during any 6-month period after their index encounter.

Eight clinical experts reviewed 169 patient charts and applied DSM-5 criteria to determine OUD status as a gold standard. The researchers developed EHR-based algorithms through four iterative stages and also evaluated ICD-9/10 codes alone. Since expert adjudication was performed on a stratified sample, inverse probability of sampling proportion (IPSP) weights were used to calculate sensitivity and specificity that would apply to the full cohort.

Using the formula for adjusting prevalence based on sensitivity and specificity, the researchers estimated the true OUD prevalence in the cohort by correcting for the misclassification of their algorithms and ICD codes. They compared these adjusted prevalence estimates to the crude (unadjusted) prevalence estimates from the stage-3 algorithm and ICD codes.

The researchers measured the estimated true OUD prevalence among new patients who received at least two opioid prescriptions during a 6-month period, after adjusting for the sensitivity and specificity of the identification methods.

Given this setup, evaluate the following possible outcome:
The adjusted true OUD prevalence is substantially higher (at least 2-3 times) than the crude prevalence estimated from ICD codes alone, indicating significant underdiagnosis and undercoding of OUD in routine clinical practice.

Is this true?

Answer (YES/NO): YES